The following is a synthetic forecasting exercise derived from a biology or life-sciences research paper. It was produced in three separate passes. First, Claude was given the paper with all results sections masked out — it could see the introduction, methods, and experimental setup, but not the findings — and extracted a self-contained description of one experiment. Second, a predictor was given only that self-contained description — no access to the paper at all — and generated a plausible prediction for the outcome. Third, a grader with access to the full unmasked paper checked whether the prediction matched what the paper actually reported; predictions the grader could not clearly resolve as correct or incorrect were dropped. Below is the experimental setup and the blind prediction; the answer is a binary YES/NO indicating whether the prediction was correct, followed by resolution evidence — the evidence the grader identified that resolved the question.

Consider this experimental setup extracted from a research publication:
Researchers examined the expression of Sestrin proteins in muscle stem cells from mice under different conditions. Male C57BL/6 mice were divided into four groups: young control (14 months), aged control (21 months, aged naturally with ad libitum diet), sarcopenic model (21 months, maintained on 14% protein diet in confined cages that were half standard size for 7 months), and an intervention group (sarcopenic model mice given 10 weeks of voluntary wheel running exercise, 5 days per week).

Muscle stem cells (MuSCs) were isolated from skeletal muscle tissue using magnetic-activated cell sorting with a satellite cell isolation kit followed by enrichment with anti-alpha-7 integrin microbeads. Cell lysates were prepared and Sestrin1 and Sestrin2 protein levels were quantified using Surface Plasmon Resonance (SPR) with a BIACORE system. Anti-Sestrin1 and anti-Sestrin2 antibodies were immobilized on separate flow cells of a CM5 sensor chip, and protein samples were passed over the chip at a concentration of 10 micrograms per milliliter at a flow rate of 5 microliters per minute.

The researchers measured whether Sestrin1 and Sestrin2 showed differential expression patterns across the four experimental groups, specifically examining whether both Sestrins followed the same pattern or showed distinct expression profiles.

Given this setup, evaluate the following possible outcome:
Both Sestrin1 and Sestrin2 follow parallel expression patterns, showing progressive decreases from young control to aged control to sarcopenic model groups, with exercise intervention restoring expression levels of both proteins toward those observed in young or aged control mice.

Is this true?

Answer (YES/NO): NO